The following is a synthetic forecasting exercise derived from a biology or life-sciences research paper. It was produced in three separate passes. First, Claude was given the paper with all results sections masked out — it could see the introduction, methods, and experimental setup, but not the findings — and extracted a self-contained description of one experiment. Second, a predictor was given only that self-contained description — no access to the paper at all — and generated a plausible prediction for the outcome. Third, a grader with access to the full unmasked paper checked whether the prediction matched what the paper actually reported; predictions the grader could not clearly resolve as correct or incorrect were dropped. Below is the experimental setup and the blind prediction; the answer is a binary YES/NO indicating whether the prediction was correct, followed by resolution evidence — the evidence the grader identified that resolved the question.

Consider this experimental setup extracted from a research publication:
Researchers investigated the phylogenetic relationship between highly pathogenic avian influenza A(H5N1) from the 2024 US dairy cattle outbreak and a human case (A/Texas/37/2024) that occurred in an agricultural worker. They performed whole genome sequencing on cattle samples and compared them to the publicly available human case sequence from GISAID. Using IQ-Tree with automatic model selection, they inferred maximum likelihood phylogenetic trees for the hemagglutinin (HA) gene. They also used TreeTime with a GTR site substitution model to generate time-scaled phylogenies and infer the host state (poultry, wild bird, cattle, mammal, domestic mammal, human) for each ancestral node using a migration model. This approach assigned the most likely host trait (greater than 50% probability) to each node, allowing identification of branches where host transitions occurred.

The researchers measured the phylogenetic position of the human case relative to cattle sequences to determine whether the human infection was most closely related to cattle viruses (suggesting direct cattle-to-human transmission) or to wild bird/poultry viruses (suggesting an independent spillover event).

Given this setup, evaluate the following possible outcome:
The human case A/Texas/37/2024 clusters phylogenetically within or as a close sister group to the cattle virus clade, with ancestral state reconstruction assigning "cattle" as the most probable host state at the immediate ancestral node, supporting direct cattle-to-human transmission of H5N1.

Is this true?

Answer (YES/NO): NO